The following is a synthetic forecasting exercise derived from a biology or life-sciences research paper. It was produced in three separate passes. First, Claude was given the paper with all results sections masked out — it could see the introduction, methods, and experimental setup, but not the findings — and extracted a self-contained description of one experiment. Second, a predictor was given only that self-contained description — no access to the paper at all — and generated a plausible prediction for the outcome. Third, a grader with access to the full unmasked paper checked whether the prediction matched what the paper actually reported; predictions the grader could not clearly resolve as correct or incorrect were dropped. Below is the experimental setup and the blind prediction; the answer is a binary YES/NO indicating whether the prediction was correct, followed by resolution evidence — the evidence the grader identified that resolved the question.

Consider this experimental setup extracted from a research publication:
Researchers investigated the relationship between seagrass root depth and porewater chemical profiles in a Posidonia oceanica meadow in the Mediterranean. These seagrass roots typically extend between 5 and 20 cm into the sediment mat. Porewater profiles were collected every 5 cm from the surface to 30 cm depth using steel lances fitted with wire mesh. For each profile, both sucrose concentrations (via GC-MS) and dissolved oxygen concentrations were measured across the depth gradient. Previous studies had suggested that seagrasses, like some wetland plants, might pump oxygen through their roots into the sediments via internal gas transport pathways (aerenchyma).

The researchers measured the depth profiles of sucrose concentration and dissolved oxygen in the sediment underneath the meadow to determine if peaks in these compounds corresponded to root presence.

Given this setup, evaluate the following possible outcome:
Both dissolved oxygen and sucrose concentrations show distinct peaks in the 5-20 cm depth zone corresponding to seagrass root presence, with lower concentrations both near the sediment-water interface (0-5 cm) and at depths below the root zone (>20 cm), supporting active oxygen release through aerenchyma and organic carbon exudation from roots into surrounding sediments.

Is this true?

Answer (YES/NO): NO